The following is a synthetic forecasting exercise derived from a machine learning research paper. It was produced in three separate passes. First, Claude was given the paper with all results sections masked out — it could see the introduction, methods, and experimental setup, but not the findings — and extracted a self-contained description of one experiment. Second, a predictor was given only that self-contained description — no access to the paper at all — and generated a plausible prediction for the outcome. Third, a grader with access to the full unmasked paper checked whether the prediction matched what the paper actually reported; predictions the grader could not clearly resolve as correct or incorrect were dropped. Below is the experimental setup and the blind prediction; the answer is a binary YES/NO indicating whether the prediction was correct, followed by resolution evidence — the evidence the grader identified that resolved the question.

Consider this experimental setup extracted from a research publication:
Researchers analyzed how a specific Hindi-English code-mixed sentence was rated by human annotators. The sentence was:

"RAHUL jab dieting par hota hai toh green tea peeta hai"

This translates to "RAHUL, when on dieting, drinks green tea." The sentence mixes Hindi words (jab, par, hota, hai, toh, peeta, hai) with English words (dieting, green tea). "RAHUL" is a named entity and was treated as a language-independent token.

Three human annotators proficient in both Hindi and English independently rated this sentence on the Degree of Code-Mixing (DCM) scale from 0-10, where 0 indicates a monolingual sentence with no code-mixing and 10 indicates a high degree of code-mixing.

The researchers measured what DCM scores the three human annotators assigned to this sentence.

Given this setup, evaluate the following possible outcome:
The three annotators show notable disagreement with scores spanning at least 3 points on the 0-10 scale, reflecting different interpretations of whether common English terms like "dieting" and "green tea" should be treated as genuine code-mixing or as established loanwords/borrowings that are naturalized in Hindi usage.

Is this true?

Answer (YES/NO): YES